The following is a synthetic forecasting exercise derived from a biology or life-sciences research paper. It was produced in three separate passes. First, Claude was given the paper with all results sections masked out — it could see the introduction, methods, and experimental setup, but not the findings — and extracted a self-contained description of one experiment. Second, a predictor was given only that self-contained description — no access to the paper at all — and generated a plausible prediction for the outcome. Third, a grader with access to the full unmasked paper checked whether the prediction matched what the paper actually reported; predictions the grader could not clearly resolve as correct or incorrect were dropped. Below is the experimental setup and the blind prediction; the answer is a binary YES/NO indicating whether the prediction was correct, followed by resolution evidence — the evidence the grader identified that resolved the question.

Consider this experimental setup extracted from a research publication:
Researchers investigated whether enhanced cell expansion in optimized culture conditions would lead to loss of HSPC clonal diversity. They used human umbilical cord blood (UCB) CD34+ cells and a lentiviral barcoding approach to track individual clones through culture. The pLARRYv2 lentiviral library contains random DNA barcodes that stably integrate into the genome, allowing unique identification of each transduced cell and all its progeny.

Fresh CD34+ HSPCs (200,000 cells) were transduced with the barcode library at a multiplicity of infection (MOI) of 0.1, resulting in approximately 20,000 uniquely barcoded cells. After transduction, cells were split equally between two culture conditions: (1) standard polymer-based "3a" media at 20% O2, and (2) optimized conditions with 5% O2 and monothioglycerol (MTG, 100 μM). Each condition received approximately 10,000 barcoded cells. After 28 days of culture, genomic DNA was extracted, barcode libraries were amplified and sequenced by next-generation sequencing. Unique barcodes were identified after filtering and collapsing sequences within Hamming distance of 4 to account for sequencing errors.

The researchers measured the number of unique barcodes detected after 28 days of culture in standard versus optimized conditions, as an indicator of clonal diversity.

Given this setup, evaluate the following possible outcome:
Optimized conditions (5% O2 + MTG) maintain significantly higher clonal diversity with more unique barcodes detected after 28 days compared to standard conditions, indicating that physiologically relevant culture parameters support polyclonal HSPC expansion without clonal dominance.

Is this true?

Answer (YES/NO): NO